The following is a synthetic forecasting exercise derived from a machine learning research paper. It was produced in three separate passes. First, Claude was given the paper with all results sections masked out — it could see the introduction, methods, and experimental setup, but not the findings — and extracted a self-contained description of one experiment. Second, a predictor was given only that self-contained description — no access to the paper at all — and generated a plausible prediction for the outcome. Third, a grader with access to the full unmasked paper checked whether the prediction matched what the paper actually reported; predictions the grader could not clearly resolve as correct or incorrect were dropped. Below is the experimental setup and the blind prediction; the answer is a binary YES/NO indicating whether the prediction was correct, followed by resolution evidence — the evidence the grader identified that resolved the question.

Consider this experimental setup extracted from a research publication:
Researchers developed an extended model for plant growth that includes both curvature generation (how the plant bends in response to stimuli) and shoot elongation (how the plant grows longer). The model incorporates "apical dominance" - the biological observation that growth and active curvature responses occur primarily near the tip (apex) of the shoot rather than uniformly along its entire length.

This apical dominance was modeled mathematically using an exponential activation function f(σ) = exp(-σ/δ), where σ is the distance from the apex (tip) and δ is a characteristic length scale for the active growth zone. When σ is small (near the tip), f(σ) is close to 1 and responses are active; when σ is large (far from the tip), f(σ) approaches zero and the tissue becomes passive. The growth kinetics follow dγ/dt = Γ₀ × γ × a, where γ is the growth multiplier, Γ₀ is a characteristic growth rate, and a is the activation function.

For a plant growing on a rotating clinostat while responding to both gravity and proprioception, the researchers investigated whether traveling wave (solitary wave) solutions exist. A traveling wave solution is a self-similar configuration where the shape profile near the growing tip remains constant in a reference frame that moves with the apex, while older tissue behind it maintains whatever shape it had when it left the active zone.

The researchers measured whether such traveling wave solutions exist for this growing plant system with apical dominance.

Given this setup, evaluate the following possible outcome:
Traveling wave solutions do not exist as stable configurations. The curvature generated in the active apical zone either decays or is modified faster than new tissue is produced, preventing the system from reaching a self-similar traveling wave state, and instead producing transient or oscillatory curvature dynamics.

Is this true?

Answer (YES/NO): NO